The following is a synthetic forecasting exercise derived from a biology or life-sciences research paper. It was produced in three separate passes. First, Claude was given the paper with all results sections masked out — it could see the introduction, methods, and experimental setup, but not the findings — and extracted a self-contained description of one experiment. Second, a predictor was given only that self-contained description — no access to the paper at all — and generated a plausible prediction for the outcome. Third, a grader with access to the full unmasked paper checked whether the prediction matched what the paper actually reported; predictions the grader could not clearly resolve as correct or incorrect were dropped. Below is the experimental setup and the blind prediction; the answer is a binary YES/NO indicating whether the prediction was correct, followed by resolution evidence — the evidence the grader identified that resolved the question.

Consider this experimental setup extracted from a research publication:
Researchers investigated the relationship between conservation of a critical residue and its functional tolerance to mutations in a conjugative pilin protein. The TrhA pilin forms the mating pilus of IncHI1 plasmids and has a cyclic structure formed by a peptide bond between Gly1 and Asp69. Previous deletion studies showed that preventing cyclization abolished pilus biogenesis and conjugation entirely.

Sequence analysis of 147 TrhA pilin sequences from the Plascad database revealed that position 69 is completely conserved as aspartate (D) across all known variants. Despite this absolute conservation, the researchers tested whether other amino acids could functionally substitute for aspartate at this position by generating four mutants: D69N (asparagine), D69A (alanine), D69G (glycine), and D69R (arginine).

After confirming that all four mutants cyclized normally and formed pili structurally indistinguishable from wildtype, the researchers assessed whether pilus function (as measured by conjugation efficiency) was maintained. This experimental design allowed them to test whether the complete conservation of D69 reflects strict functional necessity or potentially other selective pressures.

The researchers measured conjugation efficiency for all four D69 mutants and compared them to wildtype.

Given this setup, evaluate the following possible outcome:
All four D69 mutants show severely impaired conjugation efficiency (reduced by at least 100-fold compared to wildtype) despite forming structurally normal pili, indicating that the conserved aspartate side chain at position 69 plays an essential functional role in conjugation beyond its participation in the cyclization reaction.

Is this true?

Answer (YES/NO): NO